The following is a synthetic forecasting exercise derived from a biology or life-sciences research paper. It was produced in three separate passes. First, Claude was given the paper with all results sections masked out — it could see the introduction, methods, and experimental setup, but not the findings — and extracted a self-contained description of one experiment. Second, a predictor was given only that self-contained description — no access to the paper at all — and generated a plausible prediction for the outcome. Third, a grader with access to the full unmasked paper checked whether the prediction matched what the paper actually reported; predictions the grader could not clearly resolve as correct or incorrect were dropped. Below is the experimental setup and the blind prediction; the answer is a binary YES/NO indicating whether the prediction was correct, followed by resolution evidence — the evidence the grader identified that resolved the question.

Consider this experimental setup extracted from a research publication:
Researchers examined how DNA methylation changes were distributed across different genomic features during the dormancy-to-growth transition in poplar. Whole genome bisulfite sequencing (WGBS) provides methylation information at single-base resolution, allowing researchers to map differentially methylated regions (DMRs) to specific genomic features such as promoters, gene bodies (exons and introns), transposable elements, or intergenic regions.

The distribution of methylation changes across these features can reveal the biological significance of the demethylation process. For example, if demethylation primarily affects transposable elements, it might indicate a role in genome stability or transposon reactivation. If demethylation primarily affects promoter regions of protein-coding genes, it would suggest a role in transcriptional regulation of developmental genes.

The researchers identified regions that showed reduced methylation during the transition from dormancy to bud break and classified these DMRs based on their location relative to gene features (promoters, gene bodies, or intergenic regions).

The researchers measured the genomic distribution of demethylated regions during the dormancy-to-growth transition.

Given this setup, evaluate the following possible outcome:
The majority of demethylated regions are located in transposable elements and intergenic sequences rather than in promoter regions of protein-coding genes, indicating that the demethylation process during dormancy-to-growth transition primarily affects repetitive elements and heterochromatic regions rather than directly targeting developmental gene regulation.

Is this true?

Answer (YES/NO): NO